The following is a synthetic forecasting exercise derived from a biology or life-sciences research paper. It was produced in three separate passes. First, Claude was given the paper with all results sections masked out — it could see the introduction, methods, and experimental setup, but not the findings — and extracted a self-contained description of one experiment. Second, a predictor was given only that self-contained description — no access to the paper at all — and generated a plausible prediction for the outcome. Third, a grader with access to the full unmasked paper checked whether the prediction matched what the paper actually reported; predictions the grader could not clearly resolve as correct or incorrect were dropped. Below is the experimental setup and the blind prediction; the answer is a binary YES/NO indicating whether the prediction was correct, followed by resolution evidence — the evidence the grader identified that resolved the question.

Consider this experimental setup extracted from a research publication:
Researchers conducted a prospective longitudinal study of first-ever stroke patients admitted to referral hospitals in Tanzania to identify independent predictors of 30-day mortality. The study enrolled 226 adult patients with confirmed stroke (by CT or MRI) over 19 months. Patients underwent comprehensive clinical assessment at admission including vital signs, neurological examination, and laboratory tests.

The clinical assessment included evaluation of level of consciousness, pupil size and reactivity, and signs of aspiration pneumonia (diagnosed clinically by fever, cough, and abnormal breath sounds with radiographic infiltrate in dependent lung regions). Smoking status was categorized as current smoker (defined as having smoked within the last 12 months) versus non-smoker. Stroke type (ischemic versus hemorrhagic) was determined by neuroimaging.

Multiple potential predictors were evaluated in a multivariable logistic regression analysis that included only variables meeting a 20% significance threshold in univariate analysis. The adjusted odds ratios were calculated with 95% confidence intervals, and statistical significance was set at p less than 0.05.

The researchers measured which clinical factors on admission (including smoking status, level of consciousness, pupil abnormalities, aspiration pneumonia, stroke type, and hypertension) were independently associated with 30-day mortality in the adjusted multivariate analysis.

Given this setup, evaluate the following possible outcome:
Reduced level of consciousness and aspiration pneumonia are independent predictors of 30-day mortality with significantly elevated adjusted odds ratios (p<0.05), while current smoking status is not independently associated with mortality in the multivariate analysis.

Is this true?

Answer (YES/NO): NO